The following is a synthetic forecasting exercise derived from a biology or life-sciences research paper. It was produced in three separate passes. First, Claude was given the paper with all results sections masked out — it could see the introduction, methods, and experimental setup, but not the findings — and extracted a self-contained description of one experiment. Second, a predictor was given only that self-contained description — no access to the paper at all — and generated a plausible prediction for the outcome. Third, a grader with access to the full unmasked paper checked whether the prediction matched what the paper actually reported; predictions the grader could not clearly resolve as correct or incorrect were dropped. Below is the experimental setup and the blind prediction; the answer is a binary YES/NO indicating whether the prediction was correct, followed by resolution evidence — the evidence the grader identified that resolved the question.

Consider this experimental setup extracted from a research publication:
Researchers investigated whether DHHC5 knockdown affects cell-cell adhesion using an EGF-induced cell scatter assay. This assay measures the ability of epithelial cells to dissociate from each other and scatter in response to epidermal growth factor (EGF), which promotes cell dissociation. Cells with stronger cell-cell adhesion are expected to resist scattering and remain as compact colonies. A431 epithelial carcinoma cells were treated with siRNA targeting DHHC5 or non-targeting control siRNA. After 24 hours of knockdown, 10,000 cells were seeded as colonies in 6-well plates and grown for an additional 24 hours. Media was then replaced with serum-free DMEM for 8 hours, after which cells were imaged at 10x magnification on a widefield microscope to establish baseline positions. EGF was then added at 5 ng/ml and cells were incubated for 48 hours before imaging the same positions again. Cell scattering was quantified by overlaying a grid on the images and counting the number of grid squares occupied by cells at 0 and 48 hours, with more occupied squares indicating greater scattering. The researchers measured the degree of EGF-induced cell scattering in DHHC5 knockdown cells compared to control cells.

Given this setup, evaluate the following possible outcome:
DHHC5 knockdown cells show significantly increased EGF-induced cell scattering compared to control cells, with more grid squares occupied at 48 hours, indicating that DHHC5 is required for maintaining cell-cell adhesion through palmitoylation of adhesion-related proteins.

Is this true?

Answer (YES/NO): YES